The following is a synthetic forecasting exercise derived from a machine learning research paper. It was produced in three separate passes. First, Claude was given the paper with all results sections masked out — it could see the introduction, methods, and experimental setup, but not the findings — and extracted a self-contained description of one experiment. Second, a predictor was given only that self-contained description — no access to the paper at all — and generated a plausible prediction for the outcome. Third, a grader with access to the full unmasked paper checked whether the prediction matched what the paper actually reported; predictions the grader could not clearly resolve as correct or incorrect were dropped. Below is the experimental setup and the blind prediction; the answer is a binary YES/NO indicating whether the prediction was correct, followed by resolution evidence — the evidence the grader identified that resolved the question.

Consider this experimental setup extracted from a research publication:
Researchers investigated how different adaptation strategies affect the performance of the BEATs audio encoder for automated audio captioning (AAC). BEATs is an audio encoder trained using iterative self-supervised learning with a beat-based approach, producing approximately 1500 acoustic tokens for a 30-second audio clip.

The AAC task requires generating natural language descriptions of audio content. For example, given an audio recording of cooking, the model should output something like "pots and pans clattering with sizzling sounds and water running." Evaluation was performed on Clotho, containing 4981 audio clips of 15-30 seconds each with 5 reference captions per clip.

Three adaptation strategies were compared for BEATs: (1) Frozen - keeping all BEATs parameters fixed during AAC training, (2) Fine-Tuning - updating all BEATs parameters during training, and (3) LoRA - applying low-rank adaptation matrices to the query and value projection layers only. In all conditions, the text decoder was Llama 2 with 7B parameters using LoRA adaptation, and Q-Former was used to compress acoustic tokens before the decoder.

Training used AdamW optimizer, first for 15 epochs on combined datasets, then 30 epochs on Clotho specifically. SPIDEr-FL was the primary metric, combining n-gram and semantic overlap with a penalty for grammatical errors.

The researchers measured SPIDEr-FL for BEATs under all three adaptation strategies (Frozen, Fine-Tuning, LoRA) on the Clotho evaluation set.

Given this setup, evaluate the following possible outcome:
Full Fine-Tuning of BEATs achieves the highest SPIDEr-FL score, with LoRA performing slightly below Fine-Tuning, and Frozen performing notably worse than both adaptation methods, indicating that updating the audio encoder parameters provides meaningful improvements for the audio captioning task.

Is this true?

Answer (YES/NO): NO